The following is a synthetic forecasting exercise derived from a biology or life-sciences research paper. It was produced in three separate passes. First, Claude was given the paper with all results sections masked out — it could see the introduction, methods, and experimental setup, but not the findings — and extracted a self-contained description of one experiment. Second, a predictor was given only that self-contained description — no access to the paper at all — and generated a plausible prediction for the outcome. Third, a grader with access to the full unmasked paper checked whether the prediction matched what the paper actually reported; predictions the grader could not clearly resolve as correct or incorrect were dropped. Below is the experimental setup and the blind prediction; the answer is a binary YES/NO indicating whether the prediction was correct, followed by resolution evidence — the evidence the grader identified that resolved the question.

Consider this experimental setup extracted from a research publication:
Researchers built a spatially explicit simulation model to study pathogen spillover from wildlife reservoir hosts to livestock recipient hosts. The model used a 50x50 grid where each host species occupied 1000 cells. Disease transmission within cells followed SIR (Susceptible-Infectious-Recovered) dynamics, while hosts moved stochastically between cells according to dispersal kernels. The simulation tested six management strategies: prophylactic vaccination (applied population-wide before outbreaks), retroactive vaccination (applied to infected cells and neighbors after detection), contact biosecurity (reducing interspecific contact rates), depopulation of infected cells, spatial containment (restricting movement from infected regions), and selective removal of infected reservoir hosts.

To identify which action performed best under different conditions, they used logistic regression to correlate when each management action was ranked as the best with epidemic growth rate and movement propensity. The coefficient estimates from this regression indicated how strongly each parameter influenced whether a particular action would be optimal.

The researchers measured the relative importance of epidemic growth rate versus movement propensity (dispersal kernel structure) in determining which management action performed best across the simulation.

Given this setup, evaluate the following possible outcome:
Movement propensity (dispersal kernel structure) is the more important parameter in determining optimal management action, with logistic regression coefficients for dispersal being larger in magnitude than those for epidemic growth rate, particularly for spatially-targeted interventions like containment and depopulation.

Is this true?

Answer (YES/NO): NO